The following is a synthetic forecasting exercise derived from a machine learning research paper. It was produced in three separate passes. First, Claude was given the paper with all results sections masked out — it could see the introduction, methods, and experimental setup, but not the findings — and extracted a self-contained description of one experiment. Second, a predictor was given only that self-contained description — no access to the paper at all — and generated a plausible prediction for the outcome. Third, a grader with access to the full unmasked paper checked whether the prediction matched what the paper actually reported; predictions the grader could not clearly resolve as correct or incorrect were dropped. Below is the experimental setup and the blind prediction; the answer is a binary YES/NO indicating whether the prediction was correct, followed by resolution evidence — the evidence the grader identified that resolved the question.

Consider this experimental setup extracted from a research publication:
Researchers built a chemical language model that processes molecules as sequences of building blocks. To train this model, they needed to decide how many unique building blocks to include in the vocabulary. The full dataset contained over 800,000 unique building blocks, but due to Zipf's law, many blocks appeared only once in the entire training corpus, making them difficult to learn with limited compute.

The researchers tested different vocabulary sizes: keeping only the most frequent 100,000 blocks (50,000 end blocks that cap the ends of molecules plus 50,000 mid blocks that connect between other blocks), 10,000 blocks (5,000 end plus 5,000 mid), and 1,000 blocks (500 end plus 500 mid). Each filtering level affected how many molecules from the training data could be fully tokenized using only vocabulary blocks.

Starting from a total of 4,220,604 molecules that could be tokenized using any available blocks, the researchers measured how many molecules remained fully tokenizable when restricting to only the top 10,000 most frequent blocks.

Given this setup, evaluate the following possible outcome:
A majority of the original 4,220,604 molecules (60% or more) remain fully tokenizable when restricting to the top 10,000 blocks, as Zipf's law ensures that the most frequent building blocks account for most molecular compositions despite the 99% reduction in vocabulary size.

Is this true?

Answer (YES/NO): NO